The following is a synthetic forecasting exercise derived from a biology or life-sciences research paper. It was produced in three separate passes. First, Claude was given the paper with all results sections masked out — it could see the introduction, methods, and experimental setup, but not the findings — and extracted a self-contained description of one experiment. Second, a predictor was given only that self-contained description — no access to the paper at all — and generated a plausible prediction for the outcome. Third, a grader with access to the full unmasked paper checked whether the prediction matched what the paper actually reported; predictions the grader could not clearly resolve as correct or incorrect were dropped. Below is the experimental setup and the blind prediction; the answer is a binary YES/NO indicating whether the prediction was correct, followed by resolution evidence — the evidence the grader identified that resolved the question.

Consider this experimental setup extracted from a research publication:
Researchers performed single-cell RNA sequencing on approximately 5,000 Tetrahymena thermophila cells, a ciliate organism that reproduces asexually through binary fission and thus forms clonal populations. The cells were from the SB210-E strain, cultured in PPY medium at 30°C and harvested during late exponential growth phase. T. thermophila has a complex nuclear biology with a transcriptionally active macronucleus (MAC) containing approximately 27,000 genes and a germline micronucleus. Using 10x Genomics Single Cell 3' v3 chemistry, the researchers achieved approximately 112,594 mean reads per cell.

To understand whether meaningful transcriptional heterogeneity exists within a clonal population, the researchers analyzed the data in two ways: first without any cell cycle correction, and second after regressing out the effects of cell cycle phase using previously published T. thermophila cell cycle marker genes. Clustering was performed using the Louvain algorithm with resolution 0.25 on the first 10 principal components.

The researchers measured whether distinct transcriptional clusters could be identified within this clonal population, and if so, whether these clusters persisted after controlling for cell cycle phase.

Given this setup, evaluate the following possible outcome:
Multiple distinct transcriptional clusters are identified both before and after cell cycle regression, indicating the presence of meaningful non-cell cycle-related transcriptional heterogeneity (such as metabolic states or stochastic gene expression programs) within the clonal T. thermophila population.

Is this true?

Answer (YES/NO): YES